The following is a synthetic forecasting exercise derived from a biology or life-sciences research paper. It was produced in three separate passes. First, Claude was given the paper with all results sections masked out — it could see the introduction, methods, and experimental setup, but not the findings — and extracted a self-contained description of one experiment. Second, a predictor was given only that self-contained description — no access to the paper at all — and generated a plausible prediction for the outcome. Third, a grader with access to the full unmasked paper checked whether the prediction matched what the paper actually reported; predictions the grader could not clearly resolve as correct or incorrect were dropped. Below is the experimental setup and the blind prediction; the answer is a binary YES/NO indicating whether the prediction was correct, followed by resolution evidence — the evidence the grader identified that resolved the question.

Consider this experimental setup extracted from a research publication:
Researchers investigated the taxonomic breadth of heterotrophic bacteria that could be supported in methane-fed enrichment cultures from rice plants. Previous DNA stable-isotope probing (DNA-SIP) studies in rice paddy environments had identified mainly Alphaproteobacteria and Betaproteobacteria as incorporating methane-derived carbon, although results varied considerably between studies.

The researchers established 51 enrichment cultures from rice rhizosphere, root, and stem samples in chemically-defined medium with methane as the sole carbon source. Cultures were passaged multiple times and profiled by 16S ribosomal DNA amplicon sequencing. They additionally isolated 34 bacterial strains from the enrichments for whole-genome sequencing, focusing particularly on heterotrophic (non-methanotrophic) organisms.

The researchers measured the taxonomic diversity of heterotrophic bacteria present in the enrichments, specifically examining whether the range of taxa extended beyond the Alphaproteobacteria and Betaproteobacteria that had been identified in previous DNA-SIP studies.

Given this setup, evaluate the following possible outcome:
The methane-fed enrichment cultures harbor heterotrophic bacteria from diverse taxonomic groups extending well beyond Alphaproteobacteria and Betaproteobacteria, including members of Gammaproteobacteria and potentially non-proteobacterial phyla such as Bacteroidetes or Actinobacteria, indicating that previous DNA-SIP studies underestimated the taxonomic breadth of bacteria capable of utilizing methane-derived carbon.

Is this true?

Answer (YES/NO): YES